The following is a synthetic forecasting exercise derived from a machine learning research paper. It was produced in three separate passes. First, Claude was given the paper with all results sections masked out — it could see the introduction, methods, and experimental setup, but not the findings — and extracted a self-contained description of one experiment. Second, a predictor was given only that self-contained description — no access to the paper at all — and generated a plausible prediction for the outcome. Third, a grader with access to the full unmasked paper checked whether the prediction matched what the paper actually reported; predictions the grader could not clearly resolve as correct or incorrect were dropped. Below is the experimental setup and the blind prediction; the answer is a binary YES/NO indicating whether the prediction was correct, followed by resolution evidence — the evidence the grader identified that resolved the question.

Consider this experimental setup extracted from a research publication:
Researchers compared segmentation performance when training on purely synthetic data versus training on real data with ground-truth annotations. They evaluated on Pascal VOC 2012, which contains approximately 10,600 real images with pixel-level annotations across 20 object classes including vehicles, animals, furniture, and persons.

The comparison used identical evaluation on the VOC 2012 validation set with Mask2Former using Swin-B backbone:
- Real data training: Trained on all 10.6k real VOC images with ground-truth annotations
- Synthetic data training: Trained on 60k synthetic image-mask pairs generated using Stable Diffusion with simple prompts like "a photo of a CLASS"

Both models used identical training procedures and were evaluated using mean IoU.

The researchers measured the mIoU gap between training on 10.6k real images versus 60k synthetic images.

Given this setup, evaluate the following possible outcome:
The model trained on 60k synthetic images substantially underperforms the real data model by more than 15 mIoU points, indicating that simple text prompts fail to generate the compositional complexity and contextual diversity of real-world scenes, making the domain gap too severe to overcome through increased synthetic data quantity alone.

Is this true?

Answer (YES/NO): NO